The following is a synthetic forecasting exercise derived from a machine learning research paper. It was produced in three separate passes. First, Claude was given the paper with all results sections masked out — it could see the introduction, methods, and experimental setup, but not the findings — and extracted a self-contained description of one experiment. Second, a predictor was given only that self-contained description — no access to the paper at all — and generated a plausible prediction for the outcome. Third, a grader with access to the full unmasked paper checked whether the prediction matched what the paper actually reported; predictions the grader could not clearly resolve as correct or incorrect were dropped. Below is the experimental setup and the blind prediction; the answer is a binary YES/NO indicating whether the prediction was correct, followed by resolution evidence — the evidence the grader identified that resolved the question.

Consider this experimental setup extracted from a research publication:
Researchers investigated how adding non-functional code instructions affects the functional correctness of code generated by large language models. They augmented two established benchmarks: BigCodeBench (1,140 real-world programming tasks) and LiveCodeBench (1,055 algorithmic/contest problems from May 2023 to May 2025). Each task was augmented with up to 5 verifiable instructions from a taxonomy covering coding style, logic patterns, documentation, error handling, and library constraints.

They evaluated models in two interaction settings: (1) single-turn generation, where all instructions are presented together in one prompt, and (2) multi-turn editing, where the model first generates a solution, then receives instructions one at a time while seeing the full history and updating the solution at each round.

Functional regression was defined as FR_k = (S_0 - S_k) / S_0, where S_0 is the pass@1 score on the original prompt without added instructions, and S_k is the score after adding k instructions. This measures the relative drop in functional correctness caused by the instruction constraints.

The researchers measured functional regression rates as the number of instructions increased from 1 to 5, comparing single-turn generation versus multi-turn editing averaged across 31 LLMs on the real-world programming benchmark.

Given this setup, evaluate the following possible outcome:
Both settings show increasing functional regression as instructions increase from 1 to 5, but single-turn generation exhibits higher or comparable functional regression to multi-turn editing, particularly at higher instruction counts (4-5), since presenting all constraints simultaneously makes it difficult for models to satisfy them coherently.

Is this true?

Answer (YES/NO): NO